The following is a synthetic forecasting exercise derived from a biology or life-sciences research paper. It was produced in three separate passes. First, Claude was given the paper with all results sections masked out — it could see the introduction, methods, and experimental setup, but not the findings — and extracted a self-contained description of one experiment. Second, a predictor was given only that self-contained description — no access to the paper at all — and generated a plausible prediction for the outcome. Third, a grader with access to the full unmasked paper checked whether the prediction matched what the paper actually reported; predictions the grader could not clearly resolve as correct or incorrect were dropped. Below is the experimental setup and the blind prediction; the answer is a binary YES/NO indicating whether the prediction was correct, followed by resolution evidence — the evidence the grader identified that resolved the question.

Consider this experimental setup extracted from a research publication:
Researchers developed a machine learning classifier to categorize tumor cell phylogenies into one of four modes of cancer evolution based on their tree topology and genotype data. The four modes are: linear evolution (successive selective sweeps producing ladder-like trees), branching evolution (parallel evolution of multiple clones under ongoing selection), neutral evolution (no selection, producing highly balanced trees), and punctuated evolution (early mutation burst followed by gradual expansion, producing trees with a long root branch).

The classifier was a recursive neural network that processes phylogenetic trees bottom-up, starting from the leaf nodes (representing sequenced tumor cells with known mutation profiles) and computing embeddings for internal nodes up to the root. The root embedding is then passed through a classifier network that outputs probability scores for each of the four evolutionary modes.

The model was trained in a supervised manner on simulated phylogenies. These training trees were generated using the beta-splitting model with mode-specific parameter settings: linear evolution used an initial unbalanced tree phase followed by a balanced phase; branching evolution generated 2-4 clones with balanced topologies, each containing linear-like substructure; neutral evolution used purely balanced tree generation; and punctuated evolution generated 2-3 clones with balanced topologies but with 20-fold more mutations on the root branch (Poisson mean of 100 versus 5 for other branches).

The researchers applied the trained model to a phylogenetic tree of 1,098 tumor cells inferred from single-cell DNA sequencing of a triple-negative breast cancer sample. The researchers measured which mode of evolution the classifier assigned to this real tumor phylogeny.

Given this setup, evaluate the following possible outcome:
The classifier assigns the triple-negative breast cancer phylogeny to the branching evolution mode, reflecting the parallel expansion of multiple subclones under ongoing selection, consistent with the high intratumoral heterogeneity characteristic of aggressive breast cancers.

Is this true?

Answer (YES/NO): NO